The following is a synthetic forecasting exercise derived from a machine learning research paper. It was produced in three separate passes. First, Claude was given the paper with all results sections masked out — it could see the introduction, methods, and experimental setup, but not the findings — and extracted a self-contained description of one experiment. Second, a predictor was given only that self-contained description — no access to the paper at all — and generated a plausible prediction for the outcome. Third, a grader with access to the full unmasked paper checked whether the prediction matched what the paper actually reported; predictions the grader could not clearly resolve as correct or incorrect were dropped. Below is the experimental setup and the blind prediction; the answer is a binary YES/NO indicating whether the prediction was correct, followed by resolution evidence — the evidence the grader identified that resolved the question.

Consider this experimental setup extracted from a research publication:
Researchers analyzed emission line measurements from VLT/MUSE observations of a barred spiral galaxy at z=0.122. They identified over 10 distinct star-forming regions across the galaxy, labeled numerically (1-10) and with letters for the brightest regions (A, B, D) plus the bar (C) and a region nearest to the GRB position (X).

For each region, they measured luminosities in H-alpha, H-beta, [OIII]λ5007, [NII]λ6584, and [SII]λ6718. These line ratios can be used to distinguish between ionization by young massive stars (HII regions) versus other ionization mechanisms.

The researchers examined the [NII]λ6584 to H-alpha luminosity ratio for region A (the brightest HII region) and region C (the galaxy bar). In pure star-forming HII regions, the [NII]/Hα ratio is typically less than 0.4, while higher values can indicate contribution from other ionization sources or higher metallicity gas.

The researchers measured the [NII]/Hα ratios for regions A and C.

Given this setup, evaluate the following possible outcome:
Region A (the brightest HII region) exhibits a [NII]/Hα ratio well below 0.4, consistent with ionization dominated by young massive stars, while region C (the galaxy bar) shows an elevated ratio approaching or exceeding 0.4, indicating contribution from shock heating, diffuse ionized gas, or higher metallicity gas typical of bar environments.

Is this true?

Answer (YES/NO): NO